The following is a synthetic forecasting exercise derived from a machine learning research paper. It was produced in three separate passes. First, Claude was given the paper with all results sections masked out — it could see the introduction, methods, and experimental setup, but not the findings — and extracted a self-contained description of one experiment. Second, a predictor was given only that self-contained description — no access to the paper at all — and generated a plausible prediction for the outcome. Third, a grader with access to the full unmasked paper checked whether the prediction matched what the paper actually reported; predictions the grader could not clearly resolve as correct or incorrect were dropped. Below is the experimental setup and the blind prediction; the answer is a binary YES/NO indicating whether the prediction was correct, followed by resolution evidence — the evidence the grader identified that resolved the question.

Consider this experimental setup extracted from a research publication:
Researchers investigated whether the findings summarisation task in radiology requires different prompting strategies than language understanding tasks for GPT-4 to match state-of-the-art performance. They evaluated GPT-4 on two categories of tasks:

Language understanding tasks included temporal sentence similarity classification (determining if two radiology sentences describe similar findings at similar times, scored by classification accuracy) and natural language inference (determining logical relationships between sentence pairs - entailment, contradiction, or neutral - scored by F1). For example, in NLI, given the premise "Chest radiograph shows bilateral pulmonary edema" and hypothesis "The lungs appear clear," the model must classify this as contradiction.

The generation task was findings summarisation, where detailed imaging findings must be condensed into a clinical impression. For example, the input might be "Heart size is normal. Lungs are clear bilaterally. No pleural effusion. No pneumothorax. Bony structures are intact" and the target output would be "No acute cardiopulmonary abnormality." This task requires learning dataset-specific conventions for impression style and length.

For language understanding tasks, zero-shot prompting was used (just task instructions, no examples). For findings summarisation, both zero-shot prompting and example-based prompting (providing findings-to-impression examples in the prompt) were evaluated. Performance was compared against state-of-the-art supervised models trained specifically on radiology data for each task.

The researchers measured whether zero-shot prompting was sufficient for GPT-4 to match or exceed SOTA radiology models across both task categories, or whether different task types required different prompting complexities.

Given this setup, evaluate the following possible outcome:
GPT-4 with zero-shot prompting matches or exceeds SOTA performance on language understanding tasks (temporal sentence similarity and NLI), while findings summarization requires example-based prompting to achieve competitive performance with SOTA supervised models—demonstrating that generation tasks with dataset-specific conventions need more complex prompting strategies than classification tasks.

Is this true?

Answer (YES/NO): YES